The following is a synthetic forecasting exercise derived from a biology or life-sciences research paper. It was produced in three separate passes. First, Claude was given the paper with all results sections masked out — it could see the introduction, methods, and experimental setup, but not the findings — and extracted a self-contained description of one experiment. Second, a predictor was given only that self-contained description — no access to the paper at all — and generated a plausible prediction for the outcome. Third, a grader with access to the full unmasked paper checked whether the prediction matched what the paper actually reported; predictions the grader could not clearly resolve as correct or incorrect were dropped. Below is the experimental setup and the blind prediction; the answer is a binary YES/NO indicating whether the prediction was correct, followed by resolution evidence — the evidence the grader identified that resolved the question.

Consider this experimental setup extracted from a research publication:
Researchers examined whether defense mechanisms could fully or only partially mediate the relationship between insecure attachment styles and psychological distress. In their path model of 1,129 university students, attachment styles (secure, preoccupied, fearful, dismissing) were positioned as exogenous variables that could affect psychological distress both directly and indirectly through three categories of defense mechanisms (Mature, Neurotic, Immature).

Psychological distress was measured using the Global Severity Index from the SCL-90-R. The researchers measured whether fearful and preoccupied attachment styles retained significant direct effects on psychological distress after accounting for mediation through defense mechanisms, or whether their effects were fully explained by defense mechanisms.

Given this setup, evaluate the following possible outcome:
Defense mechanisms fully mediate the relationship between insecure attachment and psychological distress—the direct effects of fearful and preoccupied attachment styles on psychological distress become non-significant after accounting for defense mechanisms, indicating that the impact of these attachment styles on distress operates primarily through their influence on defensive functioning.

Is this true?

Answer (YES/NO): NO